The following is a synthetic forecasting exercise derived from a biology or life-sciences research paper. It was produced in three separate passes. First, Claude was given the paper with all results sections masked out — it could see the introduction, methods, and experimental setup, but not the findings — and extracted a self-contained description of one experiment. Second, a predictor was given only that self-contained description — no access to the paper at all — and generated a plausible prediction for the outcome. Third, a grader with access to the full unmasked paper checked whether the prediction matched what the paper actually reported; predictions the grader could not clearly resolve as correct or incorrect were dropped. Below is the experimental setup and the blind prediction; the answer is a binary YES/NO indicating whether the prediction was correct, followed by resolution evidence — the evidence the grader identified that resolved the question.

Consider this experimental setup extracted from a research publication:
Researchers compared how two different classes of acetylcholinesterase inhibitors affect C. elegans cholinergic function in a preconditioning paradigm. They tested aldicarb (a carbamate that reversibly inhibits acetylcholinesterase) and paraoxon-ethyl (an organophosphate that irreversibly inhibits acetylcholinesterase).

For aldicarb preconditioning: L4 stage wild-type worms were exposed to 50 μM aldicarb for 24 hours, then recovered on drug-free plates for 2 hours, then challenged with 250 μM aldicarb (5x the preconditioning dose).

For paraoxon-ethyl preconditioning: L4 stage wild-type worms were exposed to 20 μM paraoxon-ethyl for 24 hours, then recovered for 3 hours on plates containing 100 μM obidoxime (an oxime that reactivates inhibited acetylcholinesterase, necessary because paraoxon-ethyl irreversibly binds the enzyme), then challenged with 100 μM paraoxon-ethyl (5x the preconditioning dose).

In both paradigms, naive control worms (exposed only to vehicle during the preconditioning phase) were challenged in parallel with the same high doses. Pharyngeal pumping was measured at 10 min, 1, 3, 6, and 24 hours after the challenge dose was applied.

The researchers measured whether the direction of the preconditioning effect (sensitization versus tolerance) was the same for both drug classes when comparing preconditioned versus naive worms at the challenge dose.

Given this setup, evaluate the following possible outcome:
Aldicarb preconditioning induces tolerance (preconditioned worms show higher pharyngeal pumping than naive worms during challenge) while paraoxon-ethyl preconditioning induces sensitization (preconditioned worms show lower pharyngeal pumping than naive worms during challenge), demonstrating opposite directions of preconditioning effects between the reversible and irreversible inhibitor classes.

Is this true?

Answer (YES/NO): YES